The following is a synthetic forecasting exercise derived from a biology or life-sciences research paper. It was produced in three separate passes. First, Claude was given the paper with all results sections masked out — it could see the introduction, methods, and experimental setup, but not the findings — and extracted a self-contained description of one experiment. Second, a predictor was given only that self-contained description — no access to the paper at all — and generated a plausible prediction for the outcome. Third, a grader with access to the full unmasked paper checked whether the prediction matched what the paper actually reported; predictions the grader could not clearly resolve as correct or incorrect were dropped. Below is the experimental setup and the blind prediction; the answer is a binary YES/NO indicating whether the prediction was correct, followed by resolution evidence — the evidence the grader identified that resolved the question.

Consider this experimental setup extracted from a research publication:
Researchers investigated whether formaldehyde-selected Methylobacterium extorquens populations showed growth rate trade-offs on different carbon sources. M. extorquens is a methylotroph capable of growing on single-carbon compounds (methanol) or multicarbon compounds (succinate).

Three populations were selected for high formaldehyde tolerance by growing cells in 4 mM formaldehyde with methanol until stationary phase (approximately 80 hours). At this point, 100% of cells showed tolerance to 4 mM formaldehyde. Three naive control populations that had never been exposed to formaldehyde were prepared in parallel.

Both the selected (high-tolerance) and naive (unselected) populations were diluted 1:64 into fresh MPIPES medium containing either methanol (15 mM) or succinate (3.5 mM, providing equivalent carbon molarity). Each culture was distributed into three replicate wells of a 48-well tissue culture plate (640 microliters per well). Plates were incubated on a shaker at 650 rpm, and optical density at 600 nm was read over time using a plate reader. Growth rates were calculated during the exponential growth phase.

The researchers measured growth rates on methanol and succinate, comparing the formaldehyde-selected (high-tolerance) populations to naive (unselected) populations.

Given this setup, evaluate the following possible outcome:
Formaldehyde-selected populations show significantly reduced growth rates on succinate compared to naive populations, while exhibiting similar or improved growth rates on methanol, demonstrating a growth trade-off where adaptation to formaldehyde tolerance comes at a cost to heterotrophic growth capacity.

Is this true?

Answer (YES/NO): NO